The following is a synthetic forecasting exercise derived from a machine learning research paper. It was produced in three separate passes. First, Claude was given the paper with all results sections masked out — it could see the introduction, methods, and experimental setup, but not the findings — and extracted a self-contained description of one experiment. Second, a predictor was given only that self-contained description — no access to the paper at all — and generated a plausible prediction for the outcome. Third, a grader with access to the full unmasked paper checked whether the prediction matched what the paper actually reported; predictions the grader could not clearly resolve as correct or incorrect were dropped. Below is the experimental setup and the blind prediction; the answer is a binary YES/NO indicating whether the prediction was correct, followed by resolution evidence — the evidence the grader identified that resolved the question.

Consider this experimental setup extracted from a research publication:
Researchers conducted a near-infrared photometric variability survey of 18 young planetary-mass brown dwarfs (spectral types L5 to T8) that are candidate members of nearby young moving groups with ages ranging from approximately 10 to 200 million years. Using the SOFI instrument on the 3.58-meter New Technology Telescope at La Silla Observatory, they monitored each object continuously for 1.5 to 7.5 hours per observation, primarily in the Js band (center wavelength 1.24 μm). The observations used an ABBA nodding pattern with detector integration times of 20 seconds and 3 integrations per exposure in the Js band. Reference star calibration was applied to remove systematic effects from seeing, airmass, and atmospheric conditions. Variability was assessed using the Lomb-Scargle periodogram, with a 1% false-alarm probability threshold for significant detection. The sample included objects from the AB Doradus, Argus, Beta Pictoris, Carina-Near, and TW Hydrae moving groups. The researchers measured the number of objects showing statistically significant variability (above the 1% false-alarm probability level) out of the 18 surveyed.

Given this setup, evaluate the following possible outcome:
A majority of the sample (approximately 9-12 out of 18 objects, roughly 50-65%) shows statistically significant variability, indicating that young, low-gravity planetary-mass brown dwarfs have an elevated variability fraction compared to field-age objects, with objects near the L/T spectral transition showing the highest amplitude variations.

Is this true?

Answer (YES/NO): NO